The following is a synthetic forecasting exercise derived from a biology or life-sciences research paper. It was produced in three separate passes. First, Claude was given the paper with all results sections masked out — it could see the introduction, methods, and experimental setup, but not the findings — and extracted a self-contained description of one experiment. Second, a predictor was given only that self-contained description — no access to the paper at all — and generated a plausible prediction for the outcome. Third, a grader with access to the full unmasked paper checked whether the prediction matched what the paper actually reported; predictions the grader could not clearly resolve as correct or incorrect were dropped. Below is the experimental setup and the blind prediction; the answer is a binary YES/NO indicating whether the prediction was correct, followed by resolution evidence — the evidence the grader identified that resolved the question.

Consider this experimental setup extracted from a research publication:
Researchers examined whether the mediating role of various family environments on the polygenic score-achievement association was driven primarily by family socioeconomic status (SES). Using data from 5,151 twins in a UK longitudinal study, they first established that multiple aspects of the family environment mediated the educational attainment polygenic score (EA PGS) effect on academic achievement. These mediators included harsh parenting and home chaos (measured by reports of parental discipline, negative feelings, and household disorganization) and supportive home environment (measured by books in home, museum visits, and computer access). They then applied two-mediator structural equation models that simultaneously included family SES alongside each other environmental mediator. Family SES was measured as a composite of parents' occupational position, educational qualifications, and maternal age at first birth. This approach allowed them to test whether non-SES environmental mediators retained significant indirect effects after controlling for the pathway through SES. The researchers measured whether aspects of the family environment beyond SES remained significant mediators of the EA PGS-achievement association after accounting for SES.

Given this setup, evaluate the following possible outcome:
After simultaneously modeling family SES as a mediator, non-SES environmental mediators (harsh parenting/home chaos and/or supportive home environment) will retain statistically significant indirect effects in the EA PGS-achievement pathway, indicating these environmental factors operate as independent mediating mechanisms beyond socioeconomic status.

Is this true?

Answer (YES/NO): YES